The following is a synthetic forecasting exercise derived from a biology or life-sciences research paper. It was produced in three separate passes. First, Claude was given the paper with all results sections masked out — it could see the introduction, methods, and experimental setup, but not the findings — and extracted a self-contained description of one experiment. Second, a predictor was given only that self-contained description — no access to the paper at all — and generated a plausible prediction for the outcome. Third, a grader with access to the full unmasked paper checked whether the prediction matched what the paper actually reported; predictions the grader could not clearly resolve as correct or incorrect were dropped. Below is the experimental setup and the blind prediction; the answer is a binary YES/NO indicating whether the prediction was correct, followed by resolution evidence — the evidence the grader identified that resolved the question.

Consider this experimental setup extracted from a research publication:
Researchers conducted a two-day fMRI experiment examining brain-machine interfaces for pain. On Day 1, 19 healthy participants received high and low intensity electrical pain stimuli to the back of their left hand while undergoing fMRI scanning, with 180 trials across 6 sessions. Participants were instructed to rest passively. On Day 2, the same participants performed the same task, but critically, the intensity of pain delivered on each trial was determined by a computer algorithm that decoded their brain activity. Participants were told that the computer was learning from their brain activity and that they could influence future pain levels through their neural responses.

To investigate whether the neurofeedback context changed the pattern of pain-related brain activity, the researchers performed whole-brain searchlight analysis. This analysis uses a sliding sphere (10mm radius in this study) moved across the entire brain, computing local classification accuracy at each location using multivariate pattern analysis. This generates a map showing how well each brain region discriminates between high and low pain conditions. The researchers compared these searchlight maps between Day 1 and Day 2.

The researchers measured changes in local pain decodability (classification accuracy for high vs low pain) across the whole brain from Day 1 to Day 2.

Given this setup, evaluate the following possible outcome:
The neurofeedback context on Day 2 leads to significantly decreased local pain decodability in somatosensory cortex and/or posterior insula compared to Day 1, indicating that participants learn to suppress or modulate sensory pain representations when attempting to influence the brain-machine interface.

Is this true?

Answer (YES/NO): NO